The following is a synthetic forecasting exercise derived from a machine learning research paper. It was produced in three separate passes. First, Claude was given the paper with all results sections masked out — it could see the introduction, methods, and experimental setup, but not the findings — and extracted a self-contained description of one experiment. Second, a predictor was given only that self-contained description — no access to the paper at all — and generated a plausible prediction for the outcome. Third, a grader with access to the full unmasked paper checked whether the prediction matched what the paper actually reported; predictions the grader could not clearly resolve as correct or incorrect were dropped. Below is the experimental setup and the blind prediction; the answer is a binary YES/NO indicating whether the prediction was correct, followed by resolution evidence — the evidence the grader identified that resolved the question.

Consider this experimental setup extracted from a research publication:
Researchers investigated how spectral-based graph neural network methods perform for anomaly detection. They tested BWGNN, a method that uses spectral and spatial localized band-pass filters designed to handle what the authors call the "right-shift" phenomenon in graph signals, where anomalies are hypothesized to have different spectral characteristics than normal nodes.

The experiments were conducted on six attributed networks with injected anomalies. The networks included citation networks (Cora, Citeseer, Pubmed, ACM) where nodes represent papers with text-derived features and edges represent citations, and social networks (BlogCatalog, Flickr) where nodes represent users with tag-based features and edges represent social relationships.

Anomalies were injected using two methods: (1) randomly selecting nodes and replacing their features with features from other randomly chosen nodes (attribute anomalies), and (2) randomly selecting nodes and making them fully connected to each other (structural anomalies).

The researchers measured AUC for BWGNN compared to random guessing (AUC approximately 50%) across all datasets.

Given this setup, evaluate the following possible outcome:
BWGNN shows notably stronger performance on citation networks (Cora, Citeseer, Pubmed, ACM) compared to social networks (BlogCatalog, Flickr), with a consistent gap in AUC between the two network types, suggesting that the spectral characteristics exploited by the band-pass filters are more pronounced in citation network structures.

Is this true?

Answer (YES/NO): NO